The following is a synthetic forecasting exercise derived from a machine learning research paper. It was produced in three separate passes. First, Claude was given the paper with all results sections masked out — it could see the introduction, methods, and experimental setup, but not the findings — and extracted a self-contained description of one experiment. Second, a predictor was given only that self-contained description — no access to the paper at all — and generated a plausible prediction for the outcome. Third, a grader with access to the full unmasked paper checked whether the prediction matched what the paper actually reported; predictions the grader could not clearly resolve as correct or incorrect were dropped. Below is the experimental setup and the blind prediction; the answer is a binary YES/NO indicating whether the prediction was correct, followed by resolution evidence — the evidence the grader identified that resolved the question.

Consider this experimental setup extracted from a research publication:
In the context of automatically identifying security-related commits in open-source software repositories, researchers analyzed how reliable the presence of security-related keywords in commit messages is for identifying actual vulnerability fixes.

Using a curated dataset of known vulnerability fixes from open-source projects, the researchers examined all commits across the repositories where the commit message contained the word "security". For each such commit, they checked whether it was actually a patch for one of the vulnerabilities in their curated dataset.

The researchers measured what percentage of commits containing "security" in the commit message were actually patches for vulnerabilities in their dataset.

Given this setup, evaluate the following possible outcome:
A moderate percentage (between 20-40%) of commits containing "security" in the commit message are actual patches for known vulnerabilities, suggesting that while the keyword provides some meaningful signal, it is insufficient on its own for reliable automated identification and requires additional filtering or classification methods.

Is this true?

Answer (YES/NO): NO